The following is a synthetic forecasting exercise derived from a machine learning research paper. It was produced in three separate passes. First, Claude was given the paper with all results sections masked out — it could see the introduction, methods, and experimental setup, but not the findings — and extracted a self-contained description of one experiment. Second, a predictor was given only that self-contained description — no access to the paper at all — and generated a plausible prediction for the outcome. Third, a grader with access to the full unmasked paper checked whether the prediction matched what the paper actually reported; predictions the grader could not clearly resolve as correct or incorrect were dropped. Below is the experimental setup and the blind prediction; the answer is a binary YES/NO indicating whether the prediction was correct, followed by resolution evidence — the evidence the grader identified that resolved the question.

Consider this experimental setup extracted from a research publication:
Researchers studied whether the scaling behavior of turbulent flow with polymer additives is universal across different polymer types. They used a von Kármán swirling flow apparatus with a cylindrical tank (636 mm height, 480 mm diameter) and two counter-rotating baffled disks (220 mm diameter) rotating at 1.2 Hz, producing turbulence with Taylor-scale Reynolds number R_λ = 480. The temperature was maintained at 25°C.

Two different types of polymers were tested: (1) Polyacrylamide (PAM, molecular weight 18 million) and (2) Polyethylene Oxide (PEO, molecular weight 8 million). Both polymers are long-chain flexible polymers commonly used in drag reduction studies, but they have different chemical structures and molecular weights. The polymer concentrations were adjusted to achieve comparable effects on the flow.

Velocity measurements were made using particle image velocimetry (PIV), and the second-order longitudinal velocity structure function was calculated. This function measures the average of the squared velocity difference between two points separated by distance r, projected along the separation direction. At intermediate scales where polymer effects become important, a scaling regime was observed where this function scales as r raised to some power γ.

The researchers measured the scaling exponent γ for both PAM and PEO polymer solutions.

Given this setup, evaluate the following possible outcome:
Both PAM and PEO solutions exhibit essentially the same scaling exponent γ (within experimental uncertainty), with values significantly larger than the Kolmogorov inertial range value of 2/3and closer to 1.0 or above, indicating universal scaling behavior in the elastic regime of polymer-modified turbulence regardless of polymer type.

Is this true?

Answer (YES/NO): YES